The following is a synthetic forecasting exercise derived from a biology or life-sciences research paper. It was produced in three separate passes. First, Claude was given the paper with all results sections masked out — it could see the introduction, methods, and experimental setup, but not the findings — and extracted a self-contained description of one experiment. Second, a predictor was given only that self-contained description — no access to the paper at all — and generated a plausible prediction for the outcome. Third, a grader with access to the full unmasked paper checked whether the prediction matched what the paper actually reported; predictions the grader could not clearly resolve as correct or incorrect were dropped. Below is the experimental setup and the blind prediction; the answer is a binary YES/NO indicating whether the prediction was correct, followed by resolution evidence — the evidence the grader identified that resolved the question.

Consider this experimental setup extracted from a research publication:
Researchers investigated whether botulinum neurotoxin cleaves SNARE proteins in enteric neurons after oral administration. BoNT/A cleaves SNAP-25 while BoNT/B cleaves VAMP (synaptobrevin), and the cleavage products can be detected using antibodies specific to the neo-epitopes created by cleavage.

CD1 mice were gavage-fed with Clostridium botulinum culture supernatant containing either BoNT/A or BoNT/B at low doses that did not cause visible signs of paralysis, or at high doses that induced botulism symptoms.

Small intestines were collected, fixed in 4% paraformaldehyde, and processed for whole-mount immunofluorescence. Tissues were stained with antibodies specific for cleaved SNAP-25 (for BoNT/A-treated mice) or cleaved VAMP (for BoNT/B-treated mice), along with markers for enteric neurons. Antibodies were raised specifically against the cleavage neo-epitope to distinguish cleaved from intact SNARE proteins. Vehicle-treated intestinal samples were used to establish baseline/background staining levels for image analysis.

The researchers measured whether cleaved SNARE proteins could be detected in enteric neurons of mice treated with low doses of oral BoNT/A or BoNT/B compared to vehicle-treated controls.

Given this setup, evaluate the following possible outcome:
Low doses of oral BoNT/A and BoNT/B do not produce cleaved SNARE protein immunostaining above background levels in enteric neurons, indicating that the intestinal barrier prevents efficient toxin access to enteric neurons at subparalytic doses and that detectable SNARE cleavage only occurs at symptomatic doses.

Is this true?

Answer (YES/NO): NO